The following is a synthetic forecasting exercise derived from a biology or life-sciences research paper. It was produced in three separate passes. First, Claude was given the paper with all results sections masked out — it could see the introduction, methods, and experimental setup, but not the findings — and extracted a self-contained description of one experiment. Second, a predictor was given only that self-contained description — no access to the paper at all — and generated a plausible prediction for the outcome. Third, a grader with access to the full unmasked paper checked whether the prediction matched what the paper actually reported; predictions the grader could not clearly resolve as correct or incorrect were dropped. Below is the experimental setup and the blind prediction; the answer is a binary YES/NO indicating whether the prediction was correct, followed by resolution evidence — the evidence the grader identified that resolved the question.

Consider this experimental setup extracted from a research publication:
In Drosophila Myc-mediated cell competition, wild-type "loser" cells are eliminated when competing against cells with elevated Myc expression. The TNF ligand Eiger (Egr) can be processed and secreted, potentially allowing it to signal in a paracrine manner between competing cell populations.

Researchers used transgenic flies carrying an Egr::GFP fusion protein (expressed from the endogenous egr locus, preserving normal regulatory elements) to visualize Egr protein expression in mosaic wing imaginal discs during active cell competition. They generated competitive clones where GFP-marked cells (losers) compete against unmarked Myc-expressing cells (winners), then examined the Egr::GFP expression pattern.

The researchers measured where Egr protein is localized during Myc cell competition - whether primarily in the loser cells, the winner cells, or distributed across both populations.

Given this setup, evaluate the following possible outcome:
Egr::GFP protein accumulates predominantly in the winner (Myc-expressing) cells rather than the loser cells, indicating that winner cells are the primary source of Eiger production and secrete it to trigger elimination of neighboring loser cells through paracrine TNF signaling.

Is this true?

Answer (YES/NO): NO